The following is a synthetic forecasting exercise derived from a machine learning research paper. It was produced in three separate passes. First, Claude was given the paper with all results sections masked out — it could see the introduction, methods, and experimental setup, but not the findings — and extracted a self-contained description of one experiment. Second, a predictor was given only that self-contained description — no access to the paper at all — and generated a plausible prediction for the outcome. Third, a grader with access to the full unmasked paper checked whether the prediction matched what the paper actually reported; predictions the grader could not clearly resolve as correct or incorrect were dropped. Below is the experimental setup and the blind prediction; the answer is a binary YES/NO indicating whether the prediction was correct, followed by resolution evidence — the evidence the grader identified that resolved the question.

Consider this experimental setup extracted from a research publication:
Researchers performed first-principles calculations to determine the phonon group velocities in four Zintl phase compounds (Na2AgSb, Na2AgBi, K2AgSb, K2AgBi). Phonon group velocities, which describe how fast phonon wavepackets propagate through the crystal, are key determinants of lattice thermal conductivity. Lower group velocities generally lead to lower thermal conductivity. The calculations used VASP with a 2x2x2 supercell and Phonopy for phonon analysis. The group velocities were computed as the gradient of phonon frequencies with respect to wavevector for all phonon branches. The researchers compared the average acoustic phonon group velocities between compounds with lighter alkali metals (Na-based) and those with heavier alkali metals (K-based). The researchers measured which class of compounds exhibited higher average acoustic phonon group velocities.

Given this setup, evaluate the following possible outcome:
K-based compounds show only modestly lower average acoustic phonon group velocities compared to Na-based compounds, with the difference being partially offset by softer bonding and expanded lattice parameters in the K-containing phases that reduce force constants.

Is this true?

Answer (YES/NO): NO